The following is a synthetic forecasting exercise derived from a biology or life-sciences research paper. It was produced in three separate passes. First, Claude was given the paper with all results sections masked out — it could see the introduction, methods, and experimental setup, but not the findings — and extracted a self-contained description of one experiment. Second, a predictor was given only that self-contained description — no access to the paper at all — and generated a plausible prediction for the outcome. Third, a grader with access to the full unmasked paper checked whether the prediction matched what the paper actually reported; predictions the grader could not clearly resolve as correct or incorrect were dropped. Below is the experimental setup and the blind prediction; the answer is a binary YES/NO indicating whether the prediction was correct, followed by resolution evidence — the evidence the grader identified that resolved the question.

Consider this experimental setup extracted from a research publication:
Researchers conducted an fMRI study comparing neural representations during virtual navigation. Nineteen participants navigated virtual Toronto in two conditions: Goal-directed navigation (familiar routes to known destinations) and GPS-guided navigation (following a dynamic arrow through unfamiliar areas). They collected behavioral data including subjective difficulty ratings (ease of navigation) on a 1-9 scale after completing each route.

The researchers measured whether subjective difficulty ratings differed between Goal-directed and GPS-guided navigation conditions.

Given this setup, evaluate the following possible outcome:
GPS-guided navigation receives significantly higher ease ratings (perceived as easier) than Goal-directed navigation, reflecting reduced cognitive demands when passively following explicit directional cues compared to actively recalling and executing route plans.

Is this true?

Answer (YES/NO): NO